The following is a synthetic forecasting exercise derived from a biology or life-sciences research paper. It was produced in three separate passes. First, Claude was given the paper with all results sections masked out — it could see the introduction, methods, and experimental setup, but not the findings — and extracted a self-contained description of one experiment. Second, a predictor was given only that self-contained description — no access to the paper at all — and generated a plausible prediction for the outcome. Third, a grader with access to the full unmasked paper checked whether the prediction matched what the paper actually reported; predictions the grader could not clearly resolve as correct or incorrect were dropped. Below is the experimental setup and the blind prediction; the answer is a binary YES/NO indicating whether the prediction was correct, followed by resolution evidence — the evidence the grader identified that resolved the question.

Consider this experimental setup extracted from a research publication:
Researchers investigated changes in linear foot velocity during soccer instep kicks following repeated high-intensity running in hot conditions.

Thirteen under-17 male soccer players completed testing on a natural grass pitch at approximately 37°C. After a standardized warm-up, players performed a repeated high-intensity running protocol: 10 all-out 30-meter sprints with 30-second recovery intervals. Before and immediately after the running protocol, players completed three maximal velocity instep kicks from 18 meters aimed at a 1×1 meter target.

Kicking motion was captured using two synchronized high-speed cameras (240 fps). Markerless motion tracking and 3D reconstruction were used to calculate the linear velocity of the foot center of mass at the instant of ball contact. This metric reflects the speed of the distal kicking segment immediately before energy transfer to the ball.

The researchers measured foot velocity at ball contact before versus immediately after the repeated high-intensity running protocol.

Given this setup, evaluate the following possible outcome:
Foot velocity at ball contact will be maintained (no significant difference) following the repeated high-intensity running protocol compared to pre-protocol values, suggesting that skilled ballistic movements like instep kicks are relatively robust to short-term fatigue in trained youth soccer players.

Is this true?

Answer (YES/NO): YES